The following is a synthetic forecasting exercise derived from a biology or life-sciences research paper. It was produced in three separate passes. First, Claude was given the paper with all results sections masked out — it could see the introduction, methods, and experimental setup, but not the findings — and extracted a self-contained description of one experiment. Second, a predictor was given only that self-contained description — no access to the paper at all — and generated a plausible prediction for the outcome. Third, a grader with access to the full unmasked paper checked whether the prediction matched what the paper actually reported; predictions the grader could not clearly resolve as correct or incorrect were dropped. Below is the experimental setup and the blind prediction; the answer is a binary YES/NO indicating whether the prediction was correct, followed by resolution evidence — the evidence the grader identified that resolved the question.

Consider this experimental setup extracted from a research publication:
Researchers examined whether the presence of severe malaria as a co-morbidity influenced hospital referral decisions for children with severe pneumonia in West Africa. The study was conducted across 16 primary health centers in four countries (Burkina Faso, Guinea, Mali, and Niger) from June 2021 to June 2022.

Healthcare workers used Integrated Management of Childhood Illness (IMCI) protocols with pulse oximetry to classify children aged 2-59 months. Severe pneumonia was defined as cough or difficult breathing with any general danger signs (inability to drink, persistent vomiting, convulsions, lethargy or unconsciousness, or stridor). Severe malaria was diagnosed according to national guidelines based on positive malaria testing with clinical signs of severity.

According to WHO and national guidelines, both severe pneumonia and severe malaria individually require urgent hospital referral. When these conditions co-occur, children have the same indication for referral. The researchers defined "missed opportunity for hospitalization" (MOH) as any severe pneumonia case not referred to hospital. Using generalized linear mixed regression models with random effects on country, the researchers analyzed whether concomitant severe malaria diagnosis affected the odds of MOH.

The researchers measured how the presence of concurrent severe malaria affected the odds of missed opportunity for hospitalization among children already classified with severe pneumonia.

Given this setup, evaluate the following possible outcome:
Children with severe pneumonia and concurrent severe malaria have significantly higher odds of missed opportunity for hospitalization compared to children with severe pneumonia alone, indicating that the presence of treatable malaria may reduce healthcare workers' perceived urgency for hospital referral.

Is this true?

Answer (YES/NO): YES